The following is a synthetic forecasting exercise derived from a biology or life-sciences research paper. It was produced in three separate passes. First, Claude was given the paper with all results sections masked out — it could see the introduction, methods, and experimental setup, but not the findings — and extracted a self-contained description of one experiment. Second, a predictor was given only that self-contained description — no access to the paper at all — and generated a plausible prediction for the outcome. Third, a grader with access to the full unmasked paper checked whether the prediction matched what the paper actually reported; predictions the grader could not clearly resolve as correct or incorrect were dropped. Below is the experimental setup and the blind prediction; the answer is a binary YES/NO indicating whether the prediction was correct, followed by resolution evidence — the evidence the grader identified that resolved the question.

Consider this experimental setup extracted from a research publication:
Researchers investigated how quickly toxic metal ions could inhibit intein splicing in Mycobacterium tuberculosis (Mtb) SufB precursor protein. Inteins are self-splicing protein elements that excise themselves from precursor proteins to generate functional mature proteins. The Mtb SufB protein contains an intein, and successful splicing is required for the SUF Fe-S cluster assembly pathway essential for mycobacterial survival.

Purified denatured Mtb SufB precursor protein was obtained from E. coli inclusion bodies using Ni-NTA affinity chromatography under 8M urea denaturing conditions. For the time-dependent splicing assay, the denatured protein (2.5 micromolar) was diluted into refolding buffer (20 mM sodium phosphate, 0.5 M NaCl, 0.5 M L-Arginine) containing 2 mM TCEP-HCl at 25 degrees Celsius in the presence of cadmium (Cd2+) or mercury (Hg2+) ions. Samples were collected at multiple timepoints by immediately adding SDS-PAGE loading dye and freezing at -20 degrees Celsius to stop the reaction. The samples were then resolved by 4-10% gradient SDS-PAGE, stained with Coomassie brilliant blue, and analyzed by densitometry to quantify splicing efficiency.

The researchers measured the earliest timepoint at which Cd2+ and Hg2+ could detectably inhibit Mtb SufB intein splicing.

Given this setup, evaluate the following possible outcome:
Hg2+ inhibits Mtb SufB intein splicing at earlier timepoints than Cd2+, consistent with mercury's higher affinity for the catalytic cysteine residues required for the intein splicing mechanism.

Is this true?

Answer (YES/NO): NO